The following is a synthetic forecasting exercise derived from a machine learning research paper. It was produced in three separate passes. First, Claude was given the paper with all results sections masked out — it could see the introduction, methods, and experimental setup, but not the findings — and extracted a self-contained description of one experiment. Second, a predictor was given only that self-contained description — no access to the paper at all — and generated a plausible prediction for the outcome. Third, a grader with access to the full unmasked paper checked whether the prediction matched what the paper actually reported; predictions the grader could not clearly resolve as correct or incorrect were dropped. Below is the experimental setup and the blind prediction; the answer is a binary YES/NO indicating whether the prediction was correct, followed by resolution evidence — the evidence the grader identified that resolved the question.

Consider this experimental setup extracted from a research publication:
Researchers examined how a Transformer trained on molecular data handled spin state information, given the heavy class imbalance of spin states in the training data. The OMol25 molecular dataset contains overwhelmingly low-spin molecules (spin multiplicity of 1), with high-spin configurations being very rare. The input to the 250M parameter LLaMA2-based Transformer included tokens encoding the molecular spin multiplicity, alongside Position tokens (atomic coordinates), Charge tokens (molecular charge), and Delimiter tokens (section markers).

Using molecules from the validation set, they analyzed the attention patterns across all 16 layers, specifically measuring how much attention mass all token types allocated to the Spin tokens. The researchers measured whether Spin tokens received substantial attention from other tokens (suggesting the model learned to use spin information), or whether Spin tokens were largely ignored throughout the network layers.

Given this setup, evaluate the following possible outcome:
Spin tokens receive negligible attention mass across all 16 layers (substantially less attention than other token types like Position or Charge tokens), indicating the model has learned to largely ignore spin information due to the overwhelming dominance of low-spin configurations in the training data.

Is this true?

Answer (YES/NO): YES